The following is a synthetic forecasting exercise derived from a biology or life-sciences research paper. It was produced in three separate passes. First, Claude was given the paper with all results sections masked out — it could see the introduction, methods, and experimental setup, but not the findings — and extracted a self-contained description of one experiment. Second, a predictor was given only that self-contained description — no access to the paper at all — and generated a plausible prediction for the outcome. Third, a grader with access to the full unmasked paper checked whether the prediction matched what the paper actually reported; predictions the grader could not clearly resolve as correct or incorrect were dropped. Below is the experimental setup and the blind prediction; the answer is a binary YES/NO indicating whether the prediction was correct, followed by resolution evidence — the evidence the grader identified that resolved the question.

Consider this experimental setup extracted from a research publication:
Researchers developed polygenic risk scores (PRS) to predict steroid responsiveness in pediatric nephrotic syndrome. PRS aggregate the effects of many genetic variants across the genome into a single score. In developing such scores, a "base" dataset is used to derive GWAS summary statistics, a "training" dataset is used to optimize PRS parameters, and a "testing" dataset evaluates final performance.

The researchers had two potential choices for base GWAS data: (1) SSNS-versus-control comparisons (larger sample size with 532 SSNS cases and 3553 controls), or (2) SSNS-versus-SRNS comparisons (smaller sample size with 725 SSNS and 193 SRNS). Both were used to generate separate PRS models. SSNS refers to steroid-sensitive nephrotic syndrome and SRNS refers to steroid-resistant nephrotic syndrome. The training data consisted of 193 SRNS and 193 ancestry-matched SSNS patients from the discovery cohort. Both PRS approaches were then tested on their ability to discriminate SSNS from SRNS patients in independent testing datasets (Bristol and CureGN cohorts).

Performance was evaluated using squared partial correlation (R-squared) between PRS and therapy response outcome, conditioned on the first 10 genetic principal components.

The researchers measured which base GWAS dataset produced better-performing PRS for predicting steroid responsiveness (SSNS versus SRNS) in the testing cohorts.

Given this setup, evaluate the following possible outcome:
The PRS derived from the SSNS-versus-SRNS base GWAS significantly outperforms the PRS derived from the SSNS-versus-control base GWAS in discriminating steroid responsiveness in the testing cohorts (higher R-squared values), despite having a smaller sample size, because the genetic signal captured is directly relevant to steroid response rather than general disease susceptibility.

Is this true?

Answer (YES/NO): NO